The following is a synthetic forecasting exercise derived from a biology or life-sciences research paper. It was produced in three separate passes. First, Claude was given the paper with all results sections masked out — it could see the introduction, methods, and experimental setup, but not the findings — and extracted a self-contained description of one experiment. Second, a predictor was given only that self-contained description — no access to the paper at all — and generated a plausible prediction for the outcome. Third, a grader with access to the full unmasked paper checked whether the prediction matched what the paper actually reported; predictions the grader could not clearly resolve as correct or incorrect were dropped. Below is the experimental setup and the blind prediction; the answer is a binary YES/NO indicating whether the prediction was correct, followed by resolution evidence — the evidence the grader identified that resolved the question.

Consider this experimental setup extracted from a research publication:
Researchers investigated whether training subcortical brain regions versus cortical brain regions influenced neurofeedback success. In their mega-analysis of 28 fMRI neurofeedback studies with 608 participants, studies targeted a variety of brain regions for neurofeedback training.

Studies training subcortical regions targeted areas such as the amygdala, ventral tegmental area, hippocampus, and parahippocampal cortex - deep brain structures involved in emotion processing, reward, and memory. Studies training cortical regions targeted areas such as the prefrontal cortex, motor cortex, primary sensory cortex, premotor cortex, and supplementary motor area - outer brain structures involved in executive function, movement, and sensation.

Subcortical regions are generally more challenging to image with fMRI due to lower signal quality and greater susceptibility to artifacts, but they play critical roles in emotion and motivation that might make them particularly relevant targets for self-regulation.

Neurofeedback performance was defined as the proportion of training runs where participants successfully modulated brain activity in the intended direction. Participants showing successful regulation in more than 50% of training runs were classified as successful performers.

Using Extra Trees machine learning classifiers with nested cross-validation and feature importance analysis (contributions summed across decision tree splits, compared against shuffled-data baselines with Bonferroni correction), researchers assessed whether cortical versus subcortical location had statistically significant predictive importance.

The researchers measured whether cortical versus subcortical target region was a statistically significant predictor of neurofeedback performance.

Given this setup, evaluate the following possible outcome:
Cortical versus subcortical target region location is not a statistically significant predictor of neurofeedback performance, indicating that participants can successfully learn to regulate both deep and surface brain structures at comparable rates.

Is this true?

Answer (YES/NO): YES